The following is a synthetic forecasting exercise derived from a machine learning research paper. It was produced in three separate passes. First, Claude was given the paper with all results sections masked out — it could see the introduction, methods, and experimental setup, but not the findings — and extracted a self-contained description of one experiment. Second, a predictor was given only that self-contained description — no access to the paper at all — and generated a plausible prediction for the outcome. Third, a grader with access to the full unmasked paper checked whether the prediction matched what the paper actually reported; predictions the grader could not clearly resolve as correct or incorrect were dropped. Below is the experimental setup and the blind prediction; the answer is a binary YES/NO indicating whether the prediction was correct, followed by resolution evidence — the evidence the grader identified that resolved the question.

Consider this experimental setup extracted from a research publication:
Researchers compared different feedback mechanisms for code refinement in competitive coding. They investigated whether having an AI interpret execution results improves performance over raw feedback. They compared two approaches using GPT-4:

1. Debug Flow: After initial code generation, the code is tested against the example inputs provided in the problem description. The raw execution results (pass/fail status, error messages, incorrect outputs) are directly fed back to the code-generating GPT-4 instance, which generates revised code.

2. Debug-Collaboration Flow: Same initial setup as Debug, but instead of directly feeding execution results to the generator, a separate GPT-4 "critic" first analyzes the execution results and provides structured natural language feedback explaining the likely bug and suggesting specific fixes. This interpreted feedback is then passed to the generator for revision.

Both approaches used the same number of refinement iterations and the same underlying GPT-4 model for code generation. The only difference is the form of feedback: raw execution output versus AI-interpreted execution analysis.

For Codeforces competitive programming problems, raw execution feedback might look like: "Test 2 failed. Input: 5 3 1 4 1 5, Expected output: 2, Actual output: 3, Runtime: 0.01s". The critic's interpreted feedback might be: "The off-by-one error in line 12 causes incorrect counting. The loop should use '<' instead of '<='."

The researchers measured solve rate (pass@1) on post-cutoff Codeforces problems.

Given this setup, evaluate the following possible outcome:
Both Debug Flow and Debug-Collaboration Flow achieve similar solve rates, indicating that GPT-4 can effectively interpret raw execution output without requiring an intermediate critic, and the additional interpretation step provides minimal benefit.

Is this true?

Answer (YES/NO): NO